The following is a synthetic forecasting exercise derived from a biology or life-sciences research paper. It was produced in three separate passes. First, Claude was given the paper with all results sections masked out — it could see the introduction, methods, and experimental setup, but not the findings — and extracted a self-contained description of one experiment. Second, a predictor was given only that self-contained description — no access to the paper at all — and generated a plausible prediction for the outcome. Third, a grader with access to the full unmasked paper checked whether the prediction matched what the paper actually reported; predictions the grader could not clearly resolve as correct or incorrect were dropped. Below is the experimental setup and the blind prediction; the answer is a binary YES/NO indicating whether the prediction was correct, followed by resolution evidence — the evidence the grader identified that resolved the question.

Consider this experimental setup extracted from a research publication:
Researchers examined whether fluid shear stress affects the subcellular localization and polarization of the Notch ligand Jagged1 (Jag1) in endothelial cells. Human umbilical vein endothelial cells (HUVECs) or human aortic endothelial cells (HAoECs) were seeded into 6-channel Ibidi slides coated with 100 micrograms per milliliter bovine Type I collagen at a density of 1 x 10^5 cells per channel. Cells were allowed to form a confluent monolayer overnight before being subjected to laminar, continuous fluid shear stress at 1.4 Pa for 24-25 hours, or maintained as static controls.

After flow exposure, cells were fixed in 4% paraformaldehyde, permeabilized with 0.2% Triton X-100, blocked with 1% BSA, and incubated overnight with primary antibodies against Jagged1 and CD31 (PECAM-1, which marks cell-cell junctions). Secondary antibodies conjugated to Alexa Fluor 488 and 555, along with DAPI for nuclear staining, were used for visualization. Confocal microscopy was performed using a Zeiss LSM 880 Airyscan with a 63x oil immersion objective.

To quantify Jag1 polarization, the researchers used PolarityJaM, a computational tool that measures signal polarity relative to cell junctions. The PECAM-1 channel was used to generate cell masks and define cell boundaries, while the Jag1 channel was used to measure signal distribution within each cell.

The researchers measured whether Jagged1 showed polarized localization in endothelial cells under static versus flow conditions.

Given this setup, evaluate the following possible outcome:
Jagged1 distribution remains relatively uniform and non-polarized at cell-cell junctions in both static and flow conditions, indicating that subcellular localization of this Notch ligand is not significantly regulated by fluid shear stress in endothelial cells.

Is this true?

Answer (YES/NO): NO